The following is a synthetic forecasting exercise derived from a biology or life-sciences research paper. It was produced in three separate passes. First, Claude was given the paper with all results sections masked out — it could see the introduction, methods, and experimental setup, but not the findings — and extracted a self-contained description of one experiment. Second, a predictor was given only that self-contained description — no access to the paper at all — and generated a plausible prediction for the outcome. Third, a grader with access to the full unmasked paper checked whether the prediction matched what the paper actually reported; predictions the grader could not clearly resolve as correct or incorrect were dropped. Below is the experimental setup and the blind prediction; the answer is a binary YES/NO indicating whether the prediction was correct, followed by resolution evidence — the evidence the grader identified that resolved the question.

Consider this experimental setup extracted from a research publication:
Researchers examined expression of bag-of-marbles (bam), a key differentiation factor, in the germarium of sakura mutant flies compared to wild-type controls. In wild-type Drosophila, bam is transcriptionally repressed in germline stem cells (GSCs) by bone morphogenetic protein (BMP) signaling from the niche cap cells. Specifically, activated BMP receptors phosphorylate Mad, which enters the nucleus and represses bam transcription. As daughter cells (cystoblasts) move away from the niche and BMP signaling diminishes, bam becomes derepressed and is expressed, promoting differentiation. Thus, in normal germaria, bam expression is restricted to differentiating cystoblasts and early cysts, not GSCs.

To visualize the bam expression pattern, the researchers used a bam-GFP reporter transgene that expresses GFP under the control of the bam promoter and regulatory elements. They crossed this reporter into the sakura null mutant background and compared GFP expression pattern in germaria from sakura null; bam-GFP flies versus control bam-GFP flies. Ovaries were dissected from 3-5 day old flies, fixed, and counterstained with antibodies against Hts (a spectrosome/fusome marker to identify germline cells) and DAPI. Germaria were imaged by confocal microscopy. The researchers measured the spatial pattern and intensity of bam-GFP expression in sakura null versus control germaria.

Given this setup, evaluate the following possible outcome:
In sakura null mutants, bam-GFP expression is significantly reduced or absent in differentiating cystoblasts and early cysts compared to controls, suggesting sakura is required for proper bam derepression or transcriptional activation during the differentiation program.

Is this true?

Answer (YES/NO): NO